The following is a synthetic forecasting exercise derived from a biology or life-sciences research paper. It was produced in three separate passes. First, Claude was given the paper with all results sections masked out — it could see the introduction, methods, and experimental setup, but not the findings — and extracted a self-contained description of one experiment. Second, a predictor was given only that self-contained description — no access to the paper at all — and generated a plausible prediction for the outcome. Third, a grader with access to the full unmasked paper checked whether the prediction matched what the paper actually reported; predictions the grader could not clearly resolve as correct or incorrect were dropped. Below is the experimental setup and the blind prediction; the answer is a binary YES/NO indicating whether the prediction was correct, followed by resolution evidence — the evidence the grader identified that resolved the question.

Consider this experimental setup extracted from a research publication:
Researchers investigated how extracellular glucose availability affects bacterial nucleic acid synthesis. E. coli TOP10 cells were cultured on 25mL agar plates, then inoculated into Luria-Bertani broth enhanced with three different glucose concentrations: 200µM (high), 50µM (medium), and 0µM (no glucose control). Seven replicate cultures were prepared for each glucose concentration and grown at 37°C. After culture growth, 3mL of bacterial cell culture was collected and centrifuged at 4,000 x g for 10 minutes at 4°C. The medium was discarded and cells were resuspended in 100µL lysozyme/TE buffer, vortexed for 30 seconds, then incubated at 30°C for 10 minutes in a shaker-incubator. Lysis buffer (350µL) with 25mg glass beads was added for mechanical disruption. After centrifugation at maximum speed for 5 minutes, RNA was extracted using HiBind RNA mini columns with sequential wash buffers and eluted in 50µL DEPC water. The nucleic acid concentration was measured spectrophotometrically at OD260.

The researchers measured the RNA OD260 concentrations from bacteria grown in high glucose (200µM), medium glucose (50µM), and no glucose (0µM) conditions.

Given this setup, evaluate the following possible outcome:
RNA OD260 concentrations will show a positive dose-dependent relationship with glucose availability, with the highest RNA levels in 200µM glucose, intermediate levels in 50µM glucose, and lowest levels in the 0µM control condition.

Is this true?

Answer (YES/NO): NO